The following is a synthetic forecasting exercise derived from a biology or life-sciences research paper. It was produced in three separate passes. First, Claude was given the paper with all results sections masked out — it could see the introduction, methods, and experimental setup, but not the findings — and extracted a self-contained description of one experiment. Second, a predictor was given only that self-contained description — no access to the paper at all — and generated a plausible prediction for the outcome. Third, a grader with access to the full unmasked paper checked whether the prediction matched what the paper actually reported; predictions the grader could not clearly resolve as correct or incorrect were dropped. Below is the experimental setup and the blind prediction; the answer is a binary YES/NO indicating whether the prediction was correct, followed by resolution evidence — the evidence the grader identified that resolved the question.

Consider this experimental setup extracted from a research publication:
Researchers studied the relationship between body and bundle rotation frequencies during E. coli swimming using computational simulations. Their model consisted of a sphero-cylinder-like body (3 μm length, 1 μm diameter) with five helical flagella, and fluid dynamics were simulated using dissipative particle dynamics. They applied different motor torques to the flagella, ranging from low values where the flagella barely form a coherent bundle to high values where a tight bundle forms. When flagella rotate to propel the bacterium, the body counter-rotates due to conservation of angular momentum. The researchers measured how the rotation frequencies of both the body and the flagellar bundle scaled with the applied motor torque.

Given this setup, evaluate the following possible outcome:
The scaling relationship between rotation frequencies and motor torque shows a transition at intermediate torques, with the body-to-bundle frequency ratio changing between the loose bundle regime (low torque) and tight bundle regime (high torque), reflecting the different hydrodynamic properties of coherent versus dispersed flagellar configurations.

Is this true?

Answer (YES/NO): NO